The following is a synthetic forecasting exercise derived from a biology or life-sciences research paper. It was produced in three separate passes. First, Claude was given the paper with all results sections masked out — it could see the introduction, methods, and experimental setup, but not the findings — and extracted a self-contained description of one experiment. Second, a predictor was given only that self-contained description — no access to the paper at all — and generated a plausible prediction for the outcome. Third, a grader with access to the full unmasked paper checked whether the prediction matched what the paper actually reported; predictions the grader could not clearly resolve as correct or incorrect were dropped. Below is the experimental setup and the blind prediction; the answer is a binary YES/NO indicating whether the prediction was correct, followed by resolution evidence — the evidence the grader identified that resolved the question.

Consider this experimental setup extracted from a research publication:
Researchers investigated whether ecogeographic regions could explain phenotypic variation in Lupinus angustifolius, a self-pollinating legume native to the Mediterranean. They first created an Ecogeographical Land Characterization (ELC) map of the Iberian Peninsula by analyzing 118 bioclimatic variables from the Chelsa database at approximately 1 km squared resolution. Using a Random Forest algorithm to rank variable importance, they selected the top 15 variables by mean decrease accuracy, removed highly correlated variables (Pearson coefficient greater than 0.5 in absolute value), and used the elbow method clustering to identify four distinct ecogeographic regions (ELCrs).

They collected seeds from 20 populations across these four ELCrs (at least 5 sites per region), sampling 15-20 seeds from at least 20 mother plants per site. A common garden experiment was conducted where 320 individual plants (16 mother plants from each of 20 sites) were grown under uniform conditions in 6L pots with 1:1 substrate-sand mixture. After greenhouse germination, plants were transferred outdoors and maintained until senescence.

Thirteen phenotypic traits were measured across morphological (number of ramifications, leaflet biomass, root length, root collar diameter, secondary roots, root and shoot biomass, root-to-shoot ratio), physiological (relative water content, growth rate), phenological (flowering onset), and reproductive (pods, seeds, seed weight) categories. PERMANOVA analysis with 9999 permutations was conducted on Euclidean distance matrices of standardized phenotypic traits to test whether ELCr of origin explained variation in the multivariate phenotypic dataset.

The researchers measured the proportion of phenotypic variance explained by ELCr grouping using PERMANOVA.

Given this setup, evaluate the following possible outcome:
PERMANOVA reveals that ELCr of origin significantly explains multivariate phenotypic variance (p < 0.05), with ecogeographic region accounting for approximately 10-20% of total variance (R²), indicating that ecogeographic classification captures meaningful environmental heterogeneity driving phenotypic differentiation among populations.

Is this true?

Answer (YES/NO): YES